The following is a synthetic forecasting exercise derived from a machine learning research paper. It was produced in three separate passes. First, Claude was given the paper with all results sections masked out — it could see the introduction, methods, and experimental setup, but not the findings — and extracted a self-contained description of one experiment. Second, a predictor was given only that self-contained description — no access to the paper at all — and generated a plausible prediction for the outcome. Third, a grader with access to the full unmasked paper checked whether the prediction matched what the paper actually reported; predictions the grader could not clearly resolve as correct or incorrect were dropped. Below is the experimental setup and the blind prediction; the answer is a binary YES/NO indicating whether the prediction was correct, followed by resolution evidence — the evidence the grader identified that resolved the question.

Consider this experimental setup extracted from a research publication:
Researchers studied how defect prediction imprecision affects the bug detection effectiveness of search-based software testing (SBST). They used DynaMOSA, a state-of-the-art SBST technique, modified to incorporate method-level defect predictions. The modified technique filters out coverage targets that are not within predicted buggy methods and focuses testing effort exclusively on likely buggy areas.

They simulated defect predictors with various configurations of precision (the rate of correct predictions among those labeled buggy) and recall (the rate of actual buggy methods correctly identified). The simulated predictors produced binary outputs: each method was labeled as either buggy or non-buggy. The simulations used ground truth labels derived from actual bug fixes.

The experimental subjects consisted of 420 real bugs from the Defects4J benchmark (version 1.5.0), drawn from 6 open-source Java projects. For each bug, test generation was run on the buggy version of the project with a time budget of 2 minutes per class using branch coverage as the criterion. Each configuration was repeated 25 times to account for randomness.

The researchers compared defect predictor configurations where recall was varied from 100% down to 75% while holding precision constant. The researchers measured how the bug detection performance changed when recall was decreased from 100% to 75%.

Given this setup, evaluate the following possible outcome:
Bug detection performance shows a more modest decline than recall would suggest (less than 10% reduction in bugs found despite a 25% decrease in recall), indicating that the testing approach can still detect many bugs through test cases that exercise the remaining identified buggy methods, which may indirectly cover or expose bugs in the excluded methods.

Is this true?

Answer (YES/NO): NO